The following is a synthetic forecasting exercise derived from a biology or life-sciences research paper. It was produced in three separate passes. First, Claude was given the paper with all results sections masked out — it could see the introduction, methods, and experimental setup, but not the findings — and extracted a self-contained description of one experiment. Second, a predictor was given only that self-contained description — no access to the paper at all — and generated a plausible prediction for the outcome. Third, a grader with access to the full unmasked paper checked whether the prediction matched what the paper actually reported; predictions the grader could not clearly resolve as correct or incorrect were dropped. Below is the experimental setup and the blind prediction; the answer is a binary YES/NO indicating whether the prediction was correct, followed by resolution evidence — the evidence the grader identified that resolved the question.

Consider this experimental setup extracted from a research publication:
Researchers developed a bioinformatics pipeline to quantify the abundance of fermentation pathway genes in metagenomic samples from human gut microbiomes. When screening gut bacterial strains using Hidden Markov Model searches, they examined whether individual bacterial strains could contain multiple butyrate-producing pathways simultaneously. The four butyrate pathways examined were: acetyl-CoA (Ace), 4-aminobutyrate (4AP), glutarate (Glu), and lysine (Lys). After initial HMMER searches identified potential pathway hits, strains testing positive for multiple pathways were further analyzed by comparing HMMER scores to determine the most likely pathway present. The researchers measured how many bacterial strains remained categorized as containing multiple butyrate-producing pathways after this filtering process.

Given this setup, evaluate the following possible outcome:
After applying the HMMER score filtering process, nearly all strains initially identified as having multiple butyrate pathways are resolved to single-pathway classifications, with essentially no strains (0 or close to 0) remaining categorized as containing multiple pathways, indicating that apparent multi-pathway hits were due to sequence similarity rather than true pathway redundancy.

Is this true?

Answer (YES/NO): NO